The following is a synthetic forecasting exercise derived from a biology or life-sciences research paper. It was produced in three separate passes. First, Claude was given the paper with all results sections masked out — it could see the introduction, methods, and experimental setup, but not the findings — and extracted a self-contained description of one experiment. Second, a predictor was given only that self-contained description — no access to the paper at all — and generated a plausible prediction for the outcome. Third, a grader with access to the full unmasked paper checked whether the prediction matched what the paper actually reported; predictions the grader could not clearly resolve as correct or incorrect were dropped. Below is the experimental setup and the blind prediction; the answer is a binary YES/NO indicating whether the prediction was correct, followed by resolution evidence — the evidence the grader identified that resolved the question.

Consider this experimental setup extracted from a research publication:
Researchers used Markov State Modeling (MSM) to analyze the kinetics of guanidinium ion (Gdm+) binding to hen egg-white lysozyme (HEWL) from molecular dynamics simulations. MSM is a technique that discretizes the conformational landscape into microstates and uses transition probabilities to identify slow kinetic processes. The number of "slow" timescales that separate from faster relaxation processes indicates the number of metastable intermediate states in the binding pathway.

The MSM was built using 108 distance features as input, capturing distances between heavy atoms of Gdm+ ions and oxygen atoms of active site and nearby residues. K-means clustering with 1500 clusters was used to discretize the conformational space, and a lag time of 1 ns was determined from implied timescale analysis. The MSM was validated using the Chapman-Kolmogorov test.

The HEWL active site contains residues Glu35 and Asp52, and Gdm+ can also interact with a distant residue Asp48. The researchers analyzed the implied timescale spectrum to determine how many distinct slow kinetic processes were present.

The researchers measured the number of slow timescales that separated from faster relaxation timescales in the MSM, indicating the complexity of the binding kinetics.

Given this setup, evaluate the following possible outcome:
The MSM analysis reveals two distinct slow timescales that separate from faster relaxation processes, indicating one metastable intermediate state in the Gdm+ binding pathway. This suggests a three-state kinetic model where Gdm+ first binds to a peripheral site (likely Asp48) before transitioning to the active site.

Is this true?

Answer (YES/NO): YES